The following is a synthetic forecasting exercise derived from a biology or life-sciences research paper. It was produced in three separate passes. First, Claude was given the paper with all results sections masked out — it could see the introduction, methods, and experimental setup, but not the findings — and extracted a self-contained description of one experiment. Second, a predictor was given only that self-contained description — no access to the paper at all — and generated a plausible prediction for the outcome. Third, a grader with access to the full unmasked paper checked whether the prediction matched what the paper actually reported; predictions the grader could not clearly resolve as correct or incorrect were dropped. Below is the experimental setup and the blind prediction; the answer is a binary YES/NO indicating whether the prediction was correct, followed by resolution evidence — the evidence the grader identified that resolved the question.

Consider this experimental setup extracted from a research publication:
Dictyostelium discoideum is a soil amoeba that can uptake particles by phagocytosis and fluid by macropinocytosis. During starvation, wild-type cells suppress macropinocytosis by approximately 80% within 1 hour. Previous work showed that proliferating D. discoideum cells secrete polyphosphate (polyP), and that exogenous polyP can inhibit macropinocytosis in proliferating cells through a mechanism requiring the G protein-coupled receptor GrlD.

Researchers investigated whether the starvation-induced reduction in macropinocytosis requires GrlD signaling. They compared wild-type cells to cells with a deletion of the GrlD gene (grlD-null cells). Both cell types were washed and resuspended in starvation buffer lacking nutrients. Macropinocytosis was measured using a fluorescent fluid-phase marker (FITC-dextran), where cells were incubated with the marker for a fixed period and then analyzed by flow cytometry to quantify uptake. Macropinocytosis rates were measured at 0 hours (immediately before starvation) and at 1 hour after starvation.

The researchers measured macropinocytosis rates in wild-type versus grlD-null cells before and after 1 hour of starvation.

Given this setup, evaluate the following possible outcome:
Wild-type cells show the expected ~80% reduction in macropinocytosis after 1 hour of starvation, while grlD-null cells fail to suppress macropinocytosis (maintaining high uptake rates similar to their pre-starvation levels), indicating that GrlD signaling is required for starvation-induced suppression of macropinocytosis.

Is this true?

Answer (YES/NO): NO